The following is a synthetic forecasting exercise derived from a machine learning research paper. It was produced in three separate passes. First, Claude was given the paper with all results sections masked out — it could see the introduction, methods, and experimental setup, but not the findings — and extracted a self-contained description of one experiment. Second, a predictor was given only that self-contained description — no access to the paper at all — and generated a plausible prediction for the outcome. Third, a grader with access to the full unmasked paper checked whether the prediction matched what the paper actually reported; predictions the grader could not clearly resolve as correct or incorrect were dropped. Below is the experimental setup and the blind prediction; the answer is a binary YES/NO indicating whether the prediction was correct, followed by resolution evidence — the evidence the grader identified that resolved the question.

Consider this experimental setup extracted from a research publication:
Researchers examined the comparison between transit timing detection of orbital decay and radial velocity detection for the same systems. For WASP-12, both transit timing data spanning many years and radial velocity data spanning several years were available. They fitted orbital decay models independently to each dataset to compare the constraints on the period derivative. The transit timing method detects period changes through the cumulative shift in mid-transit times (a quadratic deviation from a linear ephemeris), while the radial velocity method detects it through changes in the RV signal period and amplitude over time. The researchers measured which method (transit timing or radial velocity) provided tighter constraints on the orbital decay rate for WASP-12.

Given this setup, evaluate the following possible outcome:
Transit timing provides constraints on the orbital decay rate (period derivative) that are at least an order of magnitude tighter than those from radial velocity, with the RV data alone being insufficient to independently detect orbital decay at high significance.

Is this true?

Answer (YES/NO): YES